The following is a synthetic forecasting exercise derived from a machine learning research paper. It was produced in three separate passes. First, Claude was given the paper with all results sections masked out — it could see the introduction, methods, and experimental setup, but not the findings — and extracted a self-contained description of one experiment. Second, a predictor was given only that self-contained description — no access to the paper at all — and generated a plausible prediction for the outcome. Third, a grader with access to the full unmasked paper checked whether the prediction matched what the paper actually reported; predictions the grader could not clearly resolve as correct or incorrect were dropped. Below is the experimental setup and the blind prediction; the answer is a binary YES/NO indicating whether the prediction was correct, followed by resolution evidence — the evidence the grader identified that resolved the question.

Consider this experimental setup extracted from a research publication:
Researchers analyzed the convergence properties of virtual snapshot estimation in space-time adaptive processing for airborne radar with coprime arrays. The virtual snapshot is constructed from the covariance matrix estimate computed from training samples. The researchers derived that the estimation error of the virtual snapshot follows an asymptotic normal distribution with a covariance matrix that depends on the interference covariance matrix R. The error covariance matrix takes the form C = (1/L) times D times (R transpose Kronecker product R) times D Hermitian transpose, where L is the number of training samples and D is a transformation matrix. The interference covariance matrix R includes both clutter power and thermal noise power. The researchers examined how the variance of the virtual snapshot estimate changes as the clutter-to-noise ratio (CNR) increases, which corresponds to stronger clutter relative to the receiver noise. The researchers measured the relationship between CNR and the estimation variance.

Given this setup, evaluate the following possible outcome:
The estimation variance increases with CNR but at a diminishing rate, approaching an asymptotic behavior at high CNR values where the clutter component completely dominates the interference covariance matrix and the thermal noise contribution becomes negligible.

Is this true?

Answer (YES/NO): NO